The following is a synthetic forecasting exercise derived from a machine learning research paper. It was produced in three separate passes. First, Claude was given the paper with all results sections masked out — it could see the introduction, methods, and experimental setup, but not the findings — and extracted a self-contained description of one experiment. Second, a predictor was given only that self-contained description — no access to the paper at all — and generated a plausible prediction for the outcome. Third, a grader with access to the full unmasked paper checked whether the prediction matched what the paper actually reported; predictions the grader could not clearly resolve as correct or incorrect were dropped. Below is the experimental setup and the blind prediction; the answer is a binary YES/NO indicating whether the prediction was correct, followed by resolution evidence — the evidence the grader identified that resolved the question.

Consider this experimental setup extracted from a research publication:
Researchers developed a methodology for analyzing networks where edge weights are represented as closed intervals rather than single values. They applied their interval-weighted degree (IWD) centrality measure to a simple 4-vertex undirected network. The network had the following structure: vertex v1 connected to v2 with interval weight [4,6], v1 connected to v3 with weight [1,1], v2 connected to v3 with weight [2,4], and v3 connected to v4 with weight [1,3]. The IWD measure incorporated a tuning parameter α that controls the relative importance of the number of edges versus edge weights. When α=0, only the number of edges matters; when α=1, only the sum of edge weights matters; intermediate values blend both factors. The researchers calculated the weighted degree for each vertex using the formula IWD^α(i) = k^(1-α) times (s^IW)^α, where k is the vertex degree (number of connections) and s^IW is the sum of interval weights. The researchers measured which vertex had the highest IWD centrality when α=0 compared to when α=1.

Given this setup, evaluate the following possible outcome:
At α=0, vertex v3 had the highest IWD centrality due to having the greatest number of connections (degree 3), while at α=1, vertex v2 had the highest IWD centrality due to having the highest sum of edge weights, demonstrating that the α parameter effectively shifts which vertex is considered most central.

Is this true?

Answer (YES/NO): YES